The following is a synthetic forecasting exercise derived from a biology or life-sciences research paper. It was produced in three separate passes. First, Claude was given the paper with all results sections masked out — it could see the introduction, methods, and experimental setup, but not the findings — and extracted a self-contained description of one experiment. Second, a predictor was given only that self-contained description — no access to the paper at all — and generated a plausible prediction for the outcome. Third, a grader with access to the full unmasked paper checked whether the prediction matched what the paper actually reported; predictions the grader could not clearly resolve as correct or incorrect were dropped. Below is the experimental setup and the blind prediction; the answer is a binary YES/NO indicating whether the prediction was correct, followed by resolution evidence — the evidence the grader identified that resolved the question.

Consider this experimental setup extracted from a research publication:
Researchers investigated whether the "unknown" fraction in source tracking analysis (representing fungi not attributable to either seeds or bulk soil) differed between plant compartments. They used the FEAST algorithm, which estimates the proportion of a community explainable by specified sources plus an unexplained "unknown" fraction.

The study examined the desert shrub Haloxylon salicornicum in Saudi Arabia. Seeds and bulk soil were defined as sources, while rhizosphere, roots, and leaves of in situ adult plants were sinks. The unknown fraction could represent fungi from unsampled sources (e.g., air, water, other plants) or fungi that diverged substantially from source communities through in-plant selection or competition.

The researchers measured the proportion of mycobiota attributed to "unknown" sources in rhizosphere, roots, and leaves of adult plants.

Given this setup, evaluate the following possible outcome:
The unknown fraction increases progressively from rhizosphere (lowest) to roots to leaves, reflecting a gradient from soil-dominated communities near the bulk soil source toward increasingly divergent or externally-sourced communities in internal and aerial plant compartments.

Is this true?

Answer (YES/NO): NO